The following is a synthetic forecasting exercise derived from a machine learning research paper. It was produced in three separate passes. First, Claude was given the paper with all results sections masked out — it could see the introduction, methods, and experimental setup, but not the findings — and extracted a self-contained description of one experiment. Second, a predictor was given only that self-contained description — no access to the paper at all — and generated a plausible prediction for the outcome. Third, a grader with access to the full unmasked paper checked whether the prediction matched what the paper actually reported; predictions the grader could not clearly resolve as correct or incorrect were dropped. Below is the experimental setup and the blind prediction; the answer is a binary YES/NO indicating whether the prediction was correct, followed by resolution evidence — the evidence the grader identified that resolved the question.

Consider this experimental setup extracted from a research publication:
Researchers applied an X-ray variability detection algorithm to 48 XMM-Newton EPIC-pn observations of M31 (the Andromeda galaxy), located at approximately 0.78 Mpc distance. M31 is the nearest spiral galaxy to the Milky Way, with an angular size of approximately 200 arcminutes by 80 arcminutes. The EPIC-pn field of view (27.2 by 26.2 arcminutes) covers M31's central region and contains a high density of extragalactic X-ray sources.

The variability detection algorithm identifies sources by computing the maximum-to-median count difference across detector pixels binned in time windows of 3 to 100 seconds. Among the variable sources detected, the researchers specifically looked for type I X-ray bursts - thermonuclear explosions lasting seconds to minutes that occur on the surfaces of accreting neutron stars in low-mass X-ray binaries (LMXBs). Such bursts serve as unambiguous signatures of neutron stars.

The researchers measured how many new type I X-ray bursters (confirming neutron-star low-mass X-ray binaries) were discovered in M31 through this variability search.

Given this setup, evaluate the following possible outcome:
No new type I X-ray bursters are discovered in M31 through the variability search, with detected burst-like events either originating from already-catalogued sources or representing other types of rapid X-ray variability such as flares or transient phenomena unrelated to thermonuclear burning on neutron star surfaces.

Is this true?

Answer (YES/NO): NO